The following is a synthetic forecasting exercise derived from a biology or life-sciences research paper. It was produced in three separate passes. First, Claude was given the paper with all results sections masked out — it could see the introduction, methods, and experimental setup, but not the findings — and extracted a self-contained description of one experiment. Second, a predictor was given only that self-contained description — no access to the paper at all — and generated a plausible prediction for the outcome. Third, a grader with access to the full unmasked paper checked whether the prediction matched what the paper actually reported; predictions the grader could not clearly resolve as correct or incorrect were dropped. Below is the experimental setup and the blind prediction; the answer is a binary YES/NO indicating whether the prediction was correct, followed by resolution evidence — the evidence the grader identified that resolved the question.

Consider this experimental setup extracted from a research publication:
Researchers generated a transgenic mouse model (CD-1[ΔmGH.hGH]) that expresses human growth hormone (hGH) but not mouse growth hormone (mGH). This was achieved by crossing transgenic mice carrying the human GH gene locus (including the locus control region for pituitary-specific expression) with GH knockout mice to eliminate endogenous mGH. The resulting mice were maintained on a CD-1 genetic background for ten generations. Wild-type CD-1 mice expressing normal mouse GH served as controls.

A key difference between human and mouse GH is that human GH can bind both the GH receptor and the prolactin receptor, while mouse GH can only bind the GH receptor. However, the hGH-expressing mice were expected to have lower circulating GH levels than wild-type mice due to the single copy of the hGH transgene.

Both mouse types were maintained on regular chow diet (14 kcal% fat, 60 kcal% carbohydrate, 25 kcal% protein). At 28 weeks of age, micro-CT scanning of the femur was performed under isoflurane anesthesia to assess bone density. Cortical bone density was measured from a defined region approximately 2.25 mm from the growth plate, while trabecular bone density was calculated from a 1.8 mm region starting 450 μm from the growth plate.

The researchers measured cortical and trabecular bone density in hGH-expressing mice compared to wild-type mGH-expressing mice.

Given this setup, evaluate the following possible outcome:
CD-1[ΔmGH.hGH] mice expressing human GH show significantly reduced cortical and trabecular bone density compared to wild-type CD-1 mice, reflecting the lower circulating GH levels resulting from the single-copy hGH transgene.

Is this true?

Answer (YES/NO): NO